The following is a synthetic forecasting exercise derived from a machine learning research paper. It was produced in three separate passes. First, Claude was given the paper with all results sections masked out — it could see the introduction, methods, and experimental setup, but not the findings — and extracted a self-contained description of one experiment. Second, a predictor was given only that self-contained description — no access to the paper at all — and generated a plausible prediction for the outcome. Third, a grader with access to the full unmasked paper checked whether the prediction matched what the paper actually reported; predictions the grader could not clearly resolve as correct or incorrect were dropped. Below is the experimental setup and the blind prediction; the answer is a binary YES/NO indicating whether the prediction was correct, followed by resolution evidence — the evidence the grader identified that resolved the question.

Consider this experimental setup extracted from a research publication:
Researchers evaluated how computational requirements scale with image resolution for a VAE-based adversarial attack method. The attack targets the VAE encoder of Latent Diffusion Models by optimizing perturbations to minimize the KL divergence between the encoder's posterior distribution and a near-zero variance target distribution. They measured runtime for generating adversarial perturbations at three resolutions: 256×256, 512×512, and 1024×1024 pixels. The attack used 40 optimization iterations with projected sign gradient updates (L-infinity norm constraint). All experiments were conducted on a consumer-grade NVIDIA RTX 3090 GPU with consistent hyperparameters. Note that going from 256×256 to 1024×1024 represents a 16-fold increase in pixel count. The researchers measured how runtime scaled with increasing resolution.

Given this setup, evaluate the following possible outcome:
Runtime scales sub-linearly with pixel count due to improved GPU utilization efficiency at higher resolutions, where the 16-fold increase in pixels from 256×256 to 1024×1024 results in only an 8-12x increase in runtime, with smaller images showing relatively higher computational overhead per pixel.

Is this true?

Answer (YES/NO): NO